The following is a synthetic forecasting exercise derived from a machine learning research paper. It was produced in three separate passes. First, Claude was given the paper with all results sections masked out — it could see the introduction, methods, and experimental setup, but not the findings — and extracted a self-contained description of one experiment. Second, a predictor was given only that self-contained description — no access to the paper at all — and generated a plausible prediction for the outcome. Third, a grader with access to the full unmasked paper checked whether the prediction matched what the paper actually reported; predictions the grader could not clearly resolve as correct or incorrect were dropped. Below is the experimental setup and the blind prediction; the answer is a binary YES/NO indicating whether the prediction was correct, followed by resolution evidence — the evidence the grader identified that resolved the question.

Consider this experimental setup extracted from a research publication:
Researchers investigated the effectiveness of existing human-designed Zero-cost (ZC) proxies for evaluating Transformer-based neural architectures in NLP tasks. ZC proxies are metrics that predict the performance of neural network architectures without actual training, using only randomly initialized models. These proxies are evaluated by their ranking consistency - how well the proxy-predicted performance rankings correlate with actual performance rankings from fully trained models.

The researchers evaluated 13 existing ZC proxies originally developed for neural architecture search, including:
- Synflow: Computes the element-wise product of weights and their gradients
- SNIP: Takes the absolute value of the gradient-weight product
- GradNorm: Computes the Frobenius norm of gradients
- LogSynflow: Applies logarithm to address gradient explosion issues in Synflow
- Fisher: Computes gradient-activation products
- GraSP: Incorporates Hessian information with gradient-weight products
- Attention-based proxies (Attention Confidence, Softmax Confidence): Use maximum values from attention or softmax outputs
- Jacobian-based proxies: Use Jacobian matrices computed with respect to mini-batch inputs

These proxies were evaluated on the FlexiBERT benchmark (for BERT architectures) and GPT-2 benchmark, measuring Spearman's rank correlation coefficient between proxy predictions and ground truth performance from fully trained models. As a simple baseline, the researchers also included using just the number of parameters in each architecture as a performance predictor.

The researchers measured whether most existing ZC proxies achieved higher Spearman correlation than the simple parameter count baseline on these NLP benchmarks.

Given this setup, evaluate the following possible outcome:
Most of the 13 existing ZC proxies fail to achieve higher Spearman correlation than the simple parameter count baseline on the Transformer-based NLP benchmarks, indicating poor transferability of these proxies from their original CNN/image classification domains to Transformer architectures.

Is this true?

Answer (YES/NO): NO